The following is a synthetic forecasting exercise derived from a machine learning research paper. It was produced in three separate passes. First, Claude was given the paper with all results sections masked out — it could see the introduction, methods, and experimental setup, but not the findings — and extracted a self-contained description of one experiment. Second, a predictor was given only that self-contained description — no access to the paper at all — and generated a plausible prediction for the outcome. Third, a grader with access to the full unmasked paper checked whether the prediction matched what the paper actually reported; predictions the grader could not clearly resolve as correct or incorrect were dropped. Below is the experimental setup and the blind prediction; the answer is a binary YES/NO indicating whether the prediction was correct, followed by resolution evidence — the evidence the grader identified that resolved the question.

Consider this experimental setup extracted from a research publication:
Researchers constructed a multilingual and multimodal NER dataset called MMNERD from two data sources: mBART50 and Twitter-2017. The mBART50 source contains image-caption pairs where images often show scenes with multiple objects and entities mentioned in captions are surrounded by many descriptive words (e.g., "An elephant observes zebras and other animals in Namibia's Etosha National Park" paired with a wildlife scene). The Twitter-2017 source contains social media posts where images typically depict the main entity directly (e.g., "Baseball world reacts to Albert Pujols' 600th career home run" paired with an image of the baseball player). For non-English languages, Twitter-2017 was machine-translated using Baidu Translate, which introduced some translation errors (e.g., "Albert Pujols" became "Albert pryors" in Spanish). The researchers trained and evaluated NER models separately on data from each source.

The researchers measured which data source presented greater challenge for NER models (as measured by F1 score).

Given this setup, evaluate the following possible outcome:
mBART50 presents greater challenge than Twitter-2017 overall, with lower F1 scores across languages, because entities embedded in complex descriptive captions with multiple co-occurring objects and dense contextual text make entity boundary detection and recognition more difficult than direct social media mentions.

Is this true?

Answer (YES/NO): YES